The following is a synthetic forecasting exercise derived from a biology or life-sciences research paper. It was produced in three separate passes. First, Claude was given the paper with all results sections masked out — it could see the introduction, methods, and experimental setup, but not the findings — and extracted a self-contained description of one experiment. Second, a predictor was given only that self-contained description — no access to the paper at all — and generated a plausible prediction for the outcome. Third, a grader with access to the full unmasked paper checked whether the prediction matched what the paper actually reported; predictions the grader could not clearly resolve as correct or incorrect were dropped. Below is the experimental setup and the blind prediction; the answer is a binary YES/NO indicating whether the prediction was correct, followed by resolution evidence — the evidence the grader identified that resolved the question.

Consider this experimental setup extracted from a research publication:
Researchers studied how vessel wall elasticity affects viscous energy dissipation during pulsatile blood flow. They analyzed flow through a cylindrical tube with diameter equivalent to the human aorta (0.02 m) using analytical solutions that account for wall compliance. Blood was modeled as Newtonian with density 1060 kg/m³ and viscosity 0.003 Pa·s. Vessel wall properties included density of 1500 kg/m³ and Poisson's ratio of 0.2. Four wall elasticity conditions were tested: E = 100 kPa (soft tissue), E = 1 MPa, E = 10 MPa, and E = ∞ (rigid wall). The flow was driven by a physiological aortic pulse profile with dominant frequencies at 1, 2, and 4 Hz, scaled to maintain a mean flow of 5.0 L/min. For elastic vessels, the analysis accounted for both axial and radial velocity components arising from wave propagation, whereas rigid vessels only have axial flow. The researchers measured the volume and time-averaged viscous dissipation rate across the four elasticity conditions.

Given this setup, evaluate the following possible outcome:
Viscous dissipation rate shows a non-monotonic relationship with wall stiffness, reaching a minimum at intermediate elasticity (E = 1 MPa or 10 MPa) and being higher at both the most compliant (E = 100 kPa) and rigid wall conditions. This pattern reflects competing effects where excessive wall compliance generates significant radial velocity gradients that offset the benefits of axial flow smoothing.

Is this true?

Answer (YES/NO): NO